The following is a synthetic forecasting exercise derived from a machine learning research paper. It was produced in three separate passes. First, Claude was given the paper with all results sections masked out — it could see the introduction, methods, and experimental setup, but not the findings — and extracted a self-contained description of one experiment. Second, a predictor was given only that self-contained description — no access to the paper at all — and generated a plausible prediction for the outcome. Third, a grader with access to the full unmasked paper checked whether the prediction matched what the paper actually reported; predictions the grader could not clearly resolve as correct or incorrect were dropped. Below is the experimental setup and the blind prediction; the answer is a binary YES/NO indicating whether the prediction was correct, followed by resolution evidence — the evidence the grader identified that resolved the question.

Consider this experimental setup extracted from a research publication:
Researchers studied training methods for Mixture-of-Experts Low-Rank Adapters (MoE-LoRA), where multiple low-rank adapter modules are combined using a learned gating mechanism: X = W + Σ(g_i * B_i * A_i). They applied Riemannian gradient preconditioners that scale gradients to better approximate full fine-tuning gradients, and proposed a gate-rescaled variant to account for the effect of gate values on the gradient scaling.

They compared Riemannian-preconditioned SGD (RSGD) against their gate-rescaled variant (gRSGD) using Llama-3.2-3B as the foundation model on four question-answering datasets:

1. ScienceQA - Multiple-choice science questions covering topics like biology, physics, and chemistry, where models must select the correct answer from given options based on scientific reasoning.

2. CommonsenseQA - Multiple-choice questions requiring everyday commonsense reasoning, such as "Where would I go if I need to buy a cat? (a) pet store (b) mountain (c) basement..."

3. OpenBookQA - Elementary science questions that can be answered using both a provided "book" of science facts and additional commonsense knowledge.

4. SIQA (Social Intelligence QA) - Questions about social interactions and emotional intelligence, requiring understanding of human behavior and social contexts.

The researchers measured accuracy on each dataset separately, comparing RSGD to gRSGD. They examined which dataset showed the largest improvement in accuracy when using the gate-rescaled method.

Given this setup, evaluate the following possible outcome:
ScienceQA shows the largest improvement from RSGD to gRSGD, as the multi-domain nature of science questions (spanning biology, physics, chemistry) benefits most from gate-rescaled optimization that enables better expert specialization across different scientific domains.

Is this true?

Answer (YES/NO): YES